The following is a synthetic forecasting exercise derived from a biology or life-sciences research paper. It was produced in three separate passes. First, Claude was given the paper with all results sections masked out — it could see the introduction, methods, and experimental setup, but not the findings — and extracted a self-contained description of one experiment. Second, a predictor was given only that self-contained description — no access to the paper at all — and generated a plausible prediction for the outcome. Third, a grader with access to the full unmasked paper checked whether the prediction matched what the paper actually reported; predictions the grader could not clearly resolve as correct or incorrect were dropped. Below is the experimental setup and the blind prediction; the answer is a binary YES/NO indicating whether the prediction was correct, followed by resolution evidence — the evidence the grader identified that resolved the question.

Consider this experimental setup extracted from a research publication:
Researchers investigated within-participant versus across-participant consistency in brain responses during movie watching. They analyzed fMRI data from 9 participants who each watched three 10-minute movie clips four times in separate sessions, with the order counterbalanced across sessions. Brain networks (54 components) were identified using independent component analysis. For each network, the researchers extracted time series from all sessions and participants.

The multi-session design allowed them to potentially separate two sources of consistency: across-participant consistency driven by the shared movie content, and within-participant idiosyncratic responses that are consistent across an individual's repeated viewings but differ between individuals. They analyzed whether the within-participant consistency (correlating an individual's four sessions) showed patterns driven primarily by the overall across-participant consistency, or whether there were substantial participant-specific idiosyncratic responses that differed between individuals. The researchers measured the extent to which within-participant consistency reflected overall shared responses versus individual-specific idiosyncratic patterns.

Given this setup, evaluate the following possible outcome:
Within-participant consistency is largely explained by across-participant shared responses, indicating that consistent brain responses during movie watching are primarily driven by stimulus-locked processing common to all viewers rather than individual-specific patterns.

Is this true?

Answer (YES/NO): YES